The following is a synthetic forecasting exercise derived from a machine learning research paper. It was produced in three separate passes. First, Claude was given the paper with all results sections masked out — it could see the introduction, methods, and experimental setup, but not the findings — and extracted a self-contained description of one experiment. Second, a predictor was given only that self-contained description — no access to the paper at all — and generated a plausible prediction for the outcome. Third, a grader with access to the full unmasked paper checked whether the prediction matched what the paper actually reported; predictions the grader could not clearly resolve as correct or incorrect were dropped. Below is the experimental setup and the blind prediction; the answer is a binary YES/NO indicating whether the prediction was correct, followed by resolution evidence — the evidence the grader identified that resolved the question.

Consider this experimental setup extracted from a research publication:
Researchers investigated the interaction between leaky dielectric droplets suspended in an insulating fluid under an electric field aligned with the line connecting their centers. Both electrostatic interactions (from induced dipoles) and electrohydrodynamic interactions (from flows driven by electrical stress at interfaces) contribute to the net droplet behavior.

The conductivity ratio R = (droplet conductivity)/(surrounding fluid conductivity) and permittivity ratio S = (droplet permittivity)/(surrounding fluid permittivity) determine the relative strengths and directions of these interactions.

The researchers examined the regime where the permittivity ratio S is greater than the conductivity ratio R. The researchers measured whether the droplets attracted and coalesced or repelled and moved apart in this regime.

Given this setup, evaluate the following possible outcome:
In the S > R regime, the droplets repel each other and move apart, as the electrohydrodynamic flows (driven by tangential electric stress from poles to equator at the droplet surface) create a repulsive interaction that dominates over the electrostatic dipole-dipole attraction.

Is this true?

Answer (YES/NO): NO